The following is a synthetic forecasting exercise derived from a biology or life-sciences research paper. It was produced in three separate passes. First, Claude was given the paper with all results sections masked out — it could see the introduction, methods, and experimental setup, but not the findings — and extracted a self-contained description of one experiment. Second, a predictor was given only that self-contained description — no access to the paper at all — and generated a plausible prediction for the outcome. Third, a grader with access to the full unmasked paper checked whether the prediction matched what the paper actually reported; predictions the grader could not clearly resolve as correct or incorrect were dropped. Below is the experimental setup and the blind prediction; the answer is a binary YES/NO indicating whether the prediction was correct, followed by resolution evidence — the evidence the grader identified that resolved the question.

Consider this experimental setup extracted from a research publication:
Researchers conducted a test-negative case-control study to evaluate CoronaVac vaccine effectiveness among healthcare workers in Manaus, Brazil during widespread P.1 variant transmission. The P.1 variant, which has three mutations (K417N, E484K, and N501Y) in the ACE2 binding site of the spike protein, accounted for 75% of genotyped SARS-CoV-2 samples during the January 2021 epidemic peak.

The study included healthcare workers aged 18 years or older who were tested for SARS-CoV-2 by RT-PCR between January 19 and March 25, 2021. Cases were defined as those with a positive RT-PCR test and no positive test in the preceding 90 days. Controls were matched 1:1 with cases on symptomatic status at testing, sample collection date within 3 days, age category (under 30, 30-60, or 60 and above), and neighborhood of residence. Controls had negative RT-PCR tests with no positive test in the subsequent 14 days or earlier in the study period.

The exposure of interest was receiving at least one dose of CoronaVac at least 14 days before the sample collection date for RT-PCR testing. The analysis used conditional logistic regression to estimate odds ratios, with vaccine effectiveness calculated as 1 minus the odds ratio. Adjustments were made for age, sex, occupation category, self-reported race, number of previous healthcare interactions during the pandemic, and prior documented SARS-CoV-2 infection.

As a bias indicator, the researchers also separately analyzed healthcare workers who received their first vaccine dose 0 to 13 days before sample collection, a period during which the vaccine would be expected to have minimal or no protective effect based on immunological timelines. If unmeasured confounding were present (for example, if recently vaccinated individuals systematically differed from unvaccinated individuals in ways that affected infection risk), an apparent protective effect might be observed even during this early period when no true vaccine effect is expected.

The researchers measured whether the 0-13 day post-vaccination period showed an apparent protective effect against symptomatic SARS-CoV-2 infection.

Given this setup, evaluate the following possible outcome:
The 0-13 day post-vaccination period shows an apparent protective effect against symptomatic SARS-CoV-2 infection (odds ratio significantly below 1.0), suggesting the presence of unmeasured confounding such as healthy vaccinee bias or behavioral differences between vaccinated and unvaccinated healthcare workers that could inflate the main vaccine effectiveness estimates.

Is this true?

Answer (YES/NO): NO